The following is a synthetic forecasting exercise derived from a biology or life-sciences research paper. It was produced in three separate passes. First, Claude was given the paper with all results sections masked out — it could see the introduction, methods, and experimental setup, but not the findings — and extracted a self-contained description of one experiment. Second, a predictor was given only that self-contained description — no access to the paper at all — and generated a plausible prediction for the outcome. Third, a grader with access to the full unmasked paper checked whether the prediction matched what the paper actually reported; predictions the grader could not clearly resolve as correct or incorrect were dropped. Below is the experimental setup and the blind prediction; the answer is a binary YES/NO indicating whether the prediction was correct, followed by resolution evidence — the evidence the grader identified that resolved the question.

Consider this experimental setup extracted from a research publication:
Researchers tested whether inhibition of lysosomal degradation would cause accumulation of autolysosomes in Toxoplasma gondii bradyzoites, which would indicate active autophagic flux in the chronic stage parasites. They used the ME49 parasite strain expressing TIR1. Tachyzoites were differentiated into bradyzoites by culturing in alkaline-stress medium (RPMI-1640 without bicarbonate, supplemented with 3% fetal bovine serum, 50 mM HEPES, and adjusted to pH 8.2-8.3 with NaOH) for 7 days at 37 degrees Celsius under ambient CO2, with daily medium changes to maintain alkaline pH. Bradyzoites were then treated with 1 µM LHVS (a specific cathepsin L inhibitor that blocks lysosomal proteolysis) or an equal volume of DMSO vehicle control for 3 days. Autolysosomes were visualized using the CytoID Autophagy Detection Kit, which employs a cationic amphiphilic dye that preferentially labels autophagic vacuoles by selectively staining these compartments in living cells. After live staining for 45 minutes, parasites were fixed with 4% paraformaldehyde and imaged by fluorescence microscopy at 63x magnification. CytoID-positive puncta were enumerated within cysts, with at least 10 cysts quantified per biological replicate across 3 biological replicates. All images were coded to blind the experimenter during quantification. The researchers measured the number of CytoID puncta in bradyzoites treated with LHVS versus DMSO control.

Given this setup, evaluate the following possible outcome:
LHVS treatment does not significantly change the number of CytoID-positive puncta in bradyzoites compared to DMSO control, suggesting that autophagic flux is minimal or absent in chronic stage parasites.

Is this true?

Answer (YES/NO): NO